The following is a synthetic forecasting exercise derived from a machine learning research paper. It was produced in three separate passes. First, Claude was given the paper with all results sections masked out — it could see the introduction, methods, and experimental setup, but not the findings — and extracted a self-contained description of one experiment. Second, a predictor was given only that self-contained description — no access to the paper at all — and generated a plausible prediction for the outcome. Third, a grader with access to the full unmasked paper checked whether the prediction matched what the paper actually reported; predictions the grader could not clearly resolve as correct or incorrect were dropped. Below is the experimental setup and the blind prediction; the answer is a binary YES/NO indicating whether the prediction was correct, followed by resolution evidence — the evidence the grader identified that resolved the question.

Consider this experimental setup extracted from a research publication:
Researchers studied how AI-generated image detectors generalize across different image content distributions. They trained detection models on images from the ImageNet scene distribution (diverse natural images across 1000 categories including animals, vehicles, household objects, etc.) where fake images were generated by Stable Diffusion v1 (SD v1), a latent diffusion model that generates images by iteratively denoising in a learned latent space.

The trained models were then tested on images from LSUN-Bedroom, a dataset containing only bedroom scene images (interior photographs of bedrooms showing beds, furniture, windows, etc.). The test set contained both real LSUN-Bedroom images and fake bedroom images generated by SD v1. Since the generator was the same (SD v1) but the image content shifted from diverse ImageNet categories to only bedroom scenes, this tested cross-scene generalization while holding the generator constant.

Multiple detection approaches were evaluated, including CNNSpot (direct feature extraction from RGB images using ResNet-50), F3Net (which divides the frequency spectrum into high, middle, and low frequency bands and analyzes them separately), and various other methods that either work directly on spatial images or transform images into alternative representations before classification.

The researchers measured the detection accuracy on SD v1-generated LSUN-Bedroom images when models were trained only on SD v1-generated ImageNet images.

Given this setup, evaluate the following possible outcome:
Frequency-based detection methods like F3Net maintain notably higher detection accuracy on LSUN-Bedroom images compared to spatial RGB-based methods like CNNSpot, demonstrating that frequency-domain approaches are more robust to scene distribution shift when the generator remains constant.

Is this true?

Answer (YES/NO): NO